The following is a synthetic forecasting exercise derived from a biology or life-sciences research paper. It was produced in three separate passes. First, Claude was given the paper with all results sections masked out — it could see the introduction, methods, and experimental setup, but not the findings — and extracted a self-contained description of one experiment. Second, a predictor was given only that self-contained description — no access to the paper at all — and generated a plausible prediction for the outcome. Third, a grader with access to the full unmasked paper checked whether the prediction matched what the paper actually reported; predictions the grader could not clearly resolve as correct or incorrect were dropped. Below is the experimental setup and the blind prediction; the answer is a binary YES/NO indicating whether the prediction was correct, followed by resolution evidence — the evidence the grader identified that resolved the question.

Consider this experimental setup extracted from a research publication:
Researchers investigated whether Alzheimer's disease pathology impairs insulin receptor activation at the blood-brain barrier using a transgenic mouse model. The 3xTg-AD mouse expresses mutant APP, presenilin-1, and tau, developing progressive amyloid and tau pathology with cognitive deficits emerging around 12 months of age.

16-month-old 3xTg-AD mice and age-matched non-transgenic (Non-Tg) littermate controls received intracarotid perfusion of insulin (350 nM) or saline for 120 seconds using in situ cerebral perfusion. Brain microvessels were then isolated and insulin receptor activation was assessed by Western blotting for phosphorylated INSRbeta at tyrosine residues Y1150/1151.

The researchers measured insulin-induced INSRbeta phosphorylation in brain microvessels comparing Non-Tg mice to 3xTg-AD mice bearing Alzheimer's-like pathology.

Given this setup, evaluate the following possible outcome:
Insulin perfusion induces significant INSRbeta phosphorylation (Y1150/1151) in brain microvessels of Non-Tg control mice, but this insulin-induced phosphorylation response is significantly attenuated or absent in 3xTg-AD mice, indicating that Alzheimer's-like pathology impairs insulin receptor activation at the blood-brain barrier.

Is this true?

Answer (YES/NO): YES